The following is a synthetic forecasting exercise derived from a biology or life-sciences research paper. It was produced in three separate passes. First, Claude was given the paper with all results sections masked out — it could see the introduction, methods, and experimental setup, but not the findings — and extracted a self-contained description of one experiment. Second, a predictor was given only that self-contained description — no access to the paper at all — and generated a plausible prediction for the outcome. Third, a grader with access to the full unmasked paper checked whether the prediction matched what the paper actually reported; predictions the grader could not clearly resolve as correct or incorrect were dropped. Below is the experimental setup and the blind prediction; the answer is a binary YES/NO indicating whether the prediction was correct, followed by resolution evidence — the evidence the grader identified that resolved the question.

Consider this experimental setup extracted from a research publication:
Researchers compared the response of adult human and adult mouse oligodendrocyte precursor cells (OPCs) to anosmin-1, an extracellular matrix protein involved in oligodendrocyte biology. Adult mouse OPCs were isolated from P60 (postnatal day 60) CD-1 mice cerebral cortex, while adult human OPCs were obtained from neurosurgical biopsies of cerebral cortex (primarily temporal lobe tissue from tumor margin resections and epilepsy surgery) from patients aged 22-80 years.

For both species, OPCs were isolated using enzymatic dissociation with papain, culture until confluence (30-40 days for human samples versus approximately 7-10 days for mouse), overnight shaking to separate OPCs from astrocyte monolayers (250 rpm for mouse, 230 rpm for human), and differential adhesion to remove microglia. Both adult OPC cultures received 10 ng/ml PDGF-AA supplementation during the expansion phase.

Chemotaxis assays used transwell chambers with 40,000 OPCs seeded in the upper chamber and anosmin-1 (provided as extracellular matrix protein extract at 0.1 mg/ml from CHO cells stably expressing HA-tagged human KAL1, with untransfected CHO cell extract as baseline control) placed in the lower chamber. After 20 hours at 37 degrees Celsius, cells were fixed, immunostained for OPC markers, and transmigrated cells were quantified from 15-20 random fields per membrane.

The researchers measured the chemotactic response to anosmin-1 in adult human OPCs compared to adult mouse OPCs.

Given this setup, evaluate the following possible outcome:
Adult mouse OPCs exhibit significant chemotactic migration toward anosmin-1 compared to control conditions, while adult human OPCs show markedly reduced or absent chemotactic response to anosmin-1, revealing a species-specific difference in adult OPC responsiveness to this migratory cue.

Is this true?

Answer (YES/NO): NO